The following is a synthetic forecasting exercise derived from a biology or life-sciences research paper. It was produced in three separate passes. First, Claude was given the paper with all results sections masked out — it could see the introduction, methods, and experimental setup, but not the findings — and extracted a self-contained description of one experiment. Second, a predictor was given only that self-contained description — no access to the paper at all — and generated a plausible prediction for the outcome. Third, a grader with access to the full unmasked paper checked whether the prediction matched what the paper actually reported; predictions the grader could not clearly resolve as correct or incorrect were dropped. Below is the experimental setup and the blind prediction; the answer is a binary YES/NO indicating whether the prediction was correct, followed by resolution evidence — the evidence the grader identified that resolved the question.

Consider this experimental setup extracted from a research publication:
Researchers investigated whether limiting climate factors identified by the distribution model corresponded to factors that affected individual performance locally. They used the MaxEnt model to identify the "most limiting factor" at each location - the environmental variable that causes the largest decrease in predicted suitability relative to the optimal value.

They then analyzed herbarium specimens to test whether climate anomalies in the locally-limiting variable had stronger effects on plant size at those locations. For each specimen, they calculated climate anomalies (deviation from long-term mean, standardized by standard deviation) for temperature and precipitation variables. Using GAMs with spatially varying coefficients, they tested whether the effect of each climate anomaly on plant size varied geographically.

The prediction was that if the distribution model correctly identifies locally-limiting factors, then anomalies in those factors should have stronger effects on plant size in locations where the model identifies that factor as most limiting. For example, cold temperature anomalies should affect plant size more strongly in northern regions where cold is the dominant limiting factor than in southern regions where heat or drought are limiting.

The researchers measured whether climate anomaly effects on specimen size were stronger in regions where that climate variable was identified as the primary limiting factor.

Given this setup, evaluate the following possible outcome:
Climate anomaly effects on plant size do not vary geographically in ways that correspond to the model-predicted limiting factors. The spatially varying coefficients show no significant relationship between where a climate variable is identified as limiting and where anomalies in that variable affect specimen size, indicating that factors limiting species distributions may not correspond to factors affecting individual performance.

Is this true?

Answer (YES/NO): NO